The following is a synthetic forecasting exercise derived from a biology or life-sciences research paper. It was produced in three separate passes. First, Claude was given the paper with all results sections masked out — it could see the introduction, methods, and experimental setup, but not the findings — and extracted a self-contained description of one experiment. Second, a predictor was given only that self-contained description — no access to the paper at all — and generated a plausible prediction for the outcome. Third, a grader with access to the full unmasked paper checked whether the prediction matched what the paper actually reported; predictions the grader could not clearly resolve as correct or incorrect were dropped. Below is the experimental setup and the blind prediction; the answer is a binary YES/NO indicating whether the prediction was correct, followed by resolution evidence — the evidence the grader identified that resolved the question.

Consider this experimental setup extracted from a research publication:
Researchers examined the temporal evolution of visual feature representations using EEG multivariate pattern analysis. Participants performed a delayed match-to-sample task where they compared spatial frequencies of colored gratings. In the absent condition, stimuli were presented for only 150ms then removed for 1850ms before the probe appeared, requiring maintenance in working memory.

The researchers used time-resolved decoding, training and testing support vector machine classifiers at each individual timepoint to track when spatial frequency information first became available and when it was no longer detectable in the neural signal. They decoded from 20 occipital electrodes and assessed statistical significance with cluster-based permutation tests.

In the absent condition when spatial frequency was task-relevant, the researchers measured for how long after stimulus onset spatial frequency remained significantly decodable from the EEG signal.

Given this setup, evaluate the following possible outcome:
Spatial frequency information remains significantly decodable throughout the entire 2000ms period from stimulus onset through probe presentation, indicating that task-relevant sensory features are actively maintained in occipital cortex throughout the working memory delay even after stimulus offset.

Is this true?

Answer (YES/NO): NO